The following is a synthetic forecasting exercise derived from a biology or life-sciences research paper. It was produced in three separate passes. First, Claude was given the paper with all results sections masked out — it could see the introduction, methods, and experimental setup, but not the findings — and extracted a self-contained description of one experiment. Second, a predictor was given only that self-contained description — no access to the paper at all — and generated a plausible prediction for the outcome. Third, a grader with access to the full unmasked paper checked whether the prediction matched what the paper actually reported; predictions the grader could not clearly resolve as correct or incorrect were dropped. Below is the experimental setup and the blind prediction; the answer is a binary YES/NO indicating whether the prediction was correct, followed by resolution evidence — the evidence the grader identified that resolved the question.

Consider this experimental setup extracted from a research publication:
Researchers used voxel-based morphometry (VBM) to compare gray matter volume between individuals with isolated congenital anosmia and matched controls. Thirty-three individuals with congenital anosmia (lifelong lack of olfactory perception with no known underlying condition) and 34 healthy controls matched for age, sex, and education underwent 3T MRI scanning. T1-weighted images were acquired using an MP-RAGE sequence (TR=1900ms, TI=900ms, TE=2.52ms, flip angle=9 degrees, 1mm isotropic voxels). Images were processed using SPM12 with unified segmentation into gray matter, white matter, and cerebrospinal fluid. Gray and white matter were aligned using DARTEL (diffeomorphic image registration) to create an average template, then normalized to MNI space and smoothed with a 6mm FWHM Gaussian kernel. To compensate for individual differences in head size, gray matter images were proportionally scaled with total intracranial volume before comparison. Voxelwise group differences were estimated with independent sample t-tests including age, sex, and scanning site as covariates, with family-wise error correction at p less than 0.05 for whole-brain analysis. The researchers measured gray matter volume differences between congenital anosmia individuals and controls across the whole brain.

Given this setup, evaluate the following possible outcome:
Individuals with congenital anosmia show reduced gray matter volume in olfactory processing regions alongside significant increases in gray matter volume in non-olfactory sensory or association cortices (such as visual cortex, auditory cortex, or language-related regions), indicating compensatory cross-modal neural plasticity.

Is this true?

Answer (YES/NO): NO